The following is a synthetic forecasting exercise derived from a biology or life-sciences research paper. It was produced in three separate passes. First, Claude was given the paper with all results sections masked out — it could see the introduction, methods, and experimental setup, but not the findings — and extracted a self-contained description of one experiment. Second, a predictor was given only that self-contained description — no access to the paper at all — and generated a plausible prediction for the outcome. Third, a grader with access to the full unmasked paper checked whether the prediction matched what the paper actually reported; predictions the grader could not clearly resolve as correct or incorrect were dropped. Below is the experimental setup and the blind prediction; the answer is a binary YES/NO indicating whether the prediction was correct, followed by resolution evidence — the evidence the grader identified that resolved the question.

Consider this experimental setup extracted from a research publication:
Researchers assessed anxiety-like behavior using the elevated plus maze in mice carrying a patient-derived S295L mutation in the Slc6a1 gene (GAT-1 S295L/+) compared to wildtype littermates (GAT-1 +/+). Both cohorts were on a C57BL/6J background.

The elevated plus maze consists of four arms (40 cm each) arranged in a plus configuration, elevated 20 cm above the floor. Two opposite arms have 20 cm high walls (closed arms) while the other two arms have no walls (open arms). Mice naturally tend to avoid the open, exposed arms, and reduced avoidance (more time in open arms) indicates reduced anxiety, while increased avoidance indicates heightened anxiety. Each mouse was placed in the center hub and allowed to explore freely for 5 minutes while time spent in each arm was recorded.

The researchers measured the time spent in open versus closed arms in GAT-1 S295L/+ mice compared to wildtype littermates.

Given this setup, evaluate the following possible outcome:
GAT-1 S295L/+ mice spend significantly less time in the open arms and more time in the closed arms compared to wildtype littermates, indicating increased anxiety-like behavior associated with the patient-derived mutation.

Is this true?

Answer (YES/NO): NO